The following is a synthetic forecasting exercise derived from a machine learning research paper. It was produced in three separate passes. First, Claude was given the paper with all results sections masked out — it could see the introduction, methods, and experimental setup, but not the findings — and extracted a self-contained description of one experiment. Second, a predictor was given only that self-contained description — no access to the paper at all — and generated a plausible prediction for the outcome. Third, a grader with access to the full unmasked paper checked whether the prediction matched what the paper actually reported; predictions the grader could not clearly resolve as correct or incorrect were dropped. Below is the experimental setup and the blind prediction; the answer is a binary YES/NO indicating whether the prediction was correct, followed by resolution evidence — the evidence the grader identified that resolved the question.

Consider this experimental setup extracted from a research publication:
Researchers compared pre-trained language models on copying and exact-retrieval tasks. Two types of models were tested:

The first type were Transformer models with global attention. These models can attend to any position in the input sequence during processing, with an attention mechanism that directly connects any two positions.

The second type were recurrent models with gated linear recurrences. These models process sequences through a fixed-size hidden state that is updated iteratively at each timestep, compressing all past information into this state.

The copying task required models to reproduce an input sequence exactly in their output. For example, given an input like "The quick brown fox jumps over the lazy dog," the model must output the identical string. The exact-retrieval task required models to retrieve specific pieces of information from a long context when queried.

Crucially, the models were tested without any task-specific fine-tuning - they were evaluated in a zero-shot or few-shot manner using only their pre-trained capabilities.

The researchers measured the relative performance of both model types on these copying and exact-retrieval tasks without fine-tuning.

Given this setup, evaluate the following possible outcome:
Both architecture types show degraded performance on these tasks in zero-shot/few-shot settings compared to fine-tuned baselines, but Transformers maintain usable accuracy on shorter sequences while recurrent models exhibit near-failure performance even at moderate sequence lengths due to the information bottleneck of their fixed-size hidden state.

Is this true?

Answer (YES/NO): NO